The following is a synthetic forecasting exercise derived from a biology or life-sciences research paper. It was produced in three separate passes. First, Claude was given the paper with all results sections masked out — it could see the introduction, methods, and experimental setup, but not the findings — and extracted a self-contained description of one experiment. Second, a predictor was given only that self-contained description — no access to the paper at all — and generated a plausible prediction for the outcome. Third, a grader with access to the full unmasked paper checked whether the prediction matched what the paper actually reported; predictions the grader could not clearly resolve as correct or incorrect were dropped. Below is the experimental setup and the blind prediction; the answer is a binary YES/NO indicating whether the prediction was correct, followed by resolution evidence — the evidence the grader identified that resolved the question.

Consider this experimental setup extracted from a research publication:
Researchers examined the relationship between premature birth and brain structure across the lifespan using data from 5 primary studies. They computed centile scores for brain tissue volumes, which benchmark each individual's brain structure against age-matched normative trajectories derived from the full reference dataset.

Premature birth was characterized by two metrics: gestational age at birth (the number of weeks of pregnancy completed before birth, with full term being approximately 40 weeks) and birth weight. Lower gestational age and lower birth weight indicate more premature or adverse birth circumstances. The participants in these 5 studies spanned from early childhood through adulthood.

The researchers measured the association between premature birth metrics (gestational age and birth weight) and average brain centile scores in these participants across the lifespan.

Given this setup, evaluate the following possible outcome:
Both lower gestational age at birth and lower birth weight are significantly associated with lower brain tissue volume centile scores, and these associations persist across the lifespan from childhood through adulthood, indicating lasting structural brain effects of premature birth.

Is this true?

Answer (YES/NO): YES